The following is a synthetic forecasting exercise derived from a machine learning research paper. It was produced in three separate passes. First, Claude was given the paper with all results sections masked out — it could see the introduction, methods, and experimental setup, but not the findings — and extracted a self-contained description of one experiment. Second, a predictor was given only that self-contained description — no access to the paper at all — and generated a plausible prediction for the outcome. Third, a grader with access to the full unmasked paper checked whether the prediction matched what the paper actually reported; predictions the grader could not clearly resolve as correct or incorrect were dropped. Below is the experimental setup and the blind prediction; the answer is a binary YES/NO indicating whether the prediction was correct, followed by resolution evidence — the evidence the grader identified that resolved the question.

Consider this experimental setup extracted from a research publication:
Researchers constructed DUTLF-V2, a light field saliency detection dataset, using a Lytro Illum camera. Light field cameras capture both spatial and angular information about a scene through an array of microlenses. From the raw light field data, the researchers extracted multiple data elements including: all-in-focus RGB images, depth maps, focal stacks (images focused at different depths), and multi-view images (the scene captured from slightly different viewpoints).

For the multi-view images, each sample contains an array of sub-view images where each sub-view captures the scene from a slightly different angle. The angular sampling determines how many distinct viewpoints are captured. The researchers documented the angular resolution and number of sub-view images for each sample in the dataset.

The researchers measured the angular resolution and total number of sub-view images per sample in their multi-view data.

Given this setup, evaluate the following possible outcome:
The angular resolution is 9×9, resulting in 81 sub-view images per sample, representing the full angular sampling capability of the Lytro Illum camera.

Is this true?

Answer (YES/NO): YES